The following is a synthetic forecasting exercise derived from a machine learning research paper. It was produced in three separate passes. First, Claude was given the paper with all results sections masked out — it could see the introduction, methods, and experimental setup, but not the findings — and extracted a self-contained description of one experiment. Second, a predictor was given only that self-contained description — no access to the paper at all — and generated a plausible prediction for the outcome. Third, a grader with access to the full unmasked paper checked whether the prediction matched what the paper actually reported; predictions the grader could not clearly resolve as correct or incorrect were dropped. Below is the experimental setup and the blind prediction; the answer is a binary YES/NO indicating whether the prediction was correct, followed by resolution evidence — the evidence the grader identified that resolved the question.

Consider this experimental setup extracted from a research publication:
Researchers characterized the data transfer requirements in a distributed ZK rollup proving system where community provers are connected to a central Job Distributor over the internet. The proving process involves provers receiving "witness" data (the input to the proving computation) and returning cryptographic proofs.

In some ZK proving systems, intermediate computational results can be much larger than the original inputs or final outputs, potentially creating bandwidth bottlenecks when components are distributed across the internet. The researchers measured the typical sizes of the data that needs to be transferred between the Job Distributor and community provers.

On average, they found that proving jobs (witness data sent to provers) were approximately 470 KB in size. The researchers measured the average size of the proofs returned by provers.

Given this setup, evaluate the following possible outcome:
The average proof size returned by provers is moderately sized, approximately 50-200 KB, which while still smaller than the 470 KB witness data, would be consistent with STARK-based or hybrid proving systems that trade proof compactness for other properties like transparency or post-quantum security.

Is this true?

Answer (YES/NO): NO